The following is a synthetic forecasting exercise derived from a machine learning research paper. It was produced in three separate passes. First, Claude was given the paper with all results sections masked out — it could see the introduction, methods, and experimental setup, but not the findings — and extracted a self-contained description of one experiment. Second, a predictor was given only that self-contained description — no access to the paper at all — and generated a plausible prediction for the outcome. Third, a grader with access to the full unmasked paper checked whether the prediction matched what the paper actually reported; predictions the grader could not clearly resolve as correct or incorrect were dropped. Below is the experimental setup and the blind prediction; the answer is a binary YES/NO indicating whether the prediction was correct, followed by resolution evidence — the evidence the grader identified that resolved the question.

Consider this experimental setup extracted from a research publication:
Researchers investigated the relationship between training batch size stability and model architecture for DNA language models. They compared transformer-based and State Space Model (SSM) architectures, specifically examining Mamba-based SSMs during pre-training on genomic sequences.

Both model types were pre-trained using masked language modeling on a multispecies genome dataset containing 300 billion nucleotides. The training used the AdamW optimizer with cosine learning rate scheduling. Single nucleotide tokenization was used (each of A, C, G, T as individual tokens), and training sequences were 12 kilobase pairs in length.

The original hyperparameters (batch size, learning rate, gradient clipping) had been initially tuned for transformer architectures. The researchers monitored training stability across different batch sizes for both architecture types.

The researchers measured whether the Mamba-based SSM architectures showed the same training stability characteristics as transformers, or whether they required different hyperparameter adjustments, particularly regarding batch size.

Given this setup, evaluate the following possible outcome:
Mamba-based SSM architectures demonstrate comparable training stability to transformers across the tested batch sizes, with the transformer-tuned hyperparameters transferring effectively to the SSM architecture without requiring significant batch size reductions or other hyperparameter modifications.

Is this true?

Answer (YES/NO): NO